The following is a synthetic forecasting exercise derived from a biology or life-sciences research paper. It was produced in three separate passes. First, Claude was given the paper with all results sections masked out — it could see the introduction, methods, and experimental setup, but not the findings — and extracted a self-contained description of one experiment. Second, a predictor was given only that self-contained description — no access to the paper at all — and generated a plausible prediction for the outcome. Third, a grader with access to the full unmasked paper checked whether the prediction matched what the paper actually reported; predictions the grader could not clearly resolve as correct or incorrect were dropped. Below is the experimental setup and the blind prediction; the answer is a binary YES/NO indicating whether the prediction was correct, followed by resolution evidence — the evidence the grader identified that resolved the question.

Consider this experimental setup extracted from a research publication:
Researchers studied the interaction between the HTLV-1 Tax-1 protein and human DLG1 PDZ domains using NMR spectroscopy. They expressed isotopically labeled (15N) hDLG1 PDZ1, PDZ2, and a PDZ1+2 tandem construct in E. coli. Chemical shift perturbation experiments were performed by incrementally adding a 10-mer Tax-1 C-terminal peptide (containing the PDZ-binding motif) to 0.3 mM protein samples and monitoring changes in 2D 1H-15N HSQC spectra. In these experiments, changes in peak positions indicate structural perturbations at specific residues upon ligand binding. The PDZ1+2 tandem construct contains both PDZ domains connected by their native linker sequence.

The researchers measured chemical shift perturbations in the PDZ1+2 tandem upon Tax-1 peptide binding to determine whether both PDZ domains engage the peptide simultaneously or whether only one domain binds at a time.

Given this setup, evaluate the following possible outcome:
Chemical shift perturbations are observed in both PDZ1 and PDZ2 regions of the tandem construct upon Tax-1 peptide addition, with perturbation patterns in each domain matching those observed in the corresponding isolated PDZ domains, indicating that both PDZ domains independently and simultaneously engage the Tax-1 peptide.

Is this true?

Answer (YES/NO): YES